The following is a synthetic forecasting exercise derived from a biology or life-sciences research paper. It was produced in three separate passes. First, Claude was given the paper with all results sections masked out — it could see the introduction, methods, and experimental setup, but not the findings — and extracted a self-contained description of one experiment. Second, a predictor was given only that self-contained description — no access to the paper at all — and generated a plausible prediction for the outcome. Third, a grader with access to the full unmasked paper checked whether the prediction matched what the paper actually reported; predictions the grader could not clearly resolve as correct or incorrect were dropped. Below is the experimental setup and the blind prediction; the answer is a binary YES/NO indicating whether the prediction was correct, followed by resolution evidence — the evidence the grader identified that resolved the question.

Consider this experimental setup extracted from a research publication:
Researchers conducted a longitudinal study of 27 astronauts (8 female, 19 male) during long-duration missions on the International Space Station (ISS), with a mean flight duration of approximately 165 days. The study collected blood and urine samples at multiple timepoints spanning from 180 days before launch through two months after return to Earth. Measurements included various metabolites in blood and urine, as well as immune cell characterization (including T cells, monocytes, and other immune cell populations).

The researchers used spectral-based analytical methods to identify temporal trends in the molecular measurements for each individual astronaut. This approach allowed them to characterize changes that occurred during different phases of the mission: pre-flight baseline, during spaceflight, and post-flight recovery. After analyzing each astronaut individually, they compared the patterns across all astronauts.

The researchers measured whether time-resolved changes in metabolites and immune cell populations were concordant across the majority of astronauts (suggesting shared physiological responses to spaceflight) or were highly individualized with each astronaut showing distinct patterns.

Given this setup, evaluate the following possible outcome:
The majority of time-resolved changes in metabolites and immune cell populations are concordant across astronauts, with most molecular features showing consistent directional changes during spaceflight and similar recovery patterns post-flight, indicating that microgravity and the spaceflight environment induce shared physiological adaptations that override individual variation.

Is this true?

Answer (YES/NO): NO